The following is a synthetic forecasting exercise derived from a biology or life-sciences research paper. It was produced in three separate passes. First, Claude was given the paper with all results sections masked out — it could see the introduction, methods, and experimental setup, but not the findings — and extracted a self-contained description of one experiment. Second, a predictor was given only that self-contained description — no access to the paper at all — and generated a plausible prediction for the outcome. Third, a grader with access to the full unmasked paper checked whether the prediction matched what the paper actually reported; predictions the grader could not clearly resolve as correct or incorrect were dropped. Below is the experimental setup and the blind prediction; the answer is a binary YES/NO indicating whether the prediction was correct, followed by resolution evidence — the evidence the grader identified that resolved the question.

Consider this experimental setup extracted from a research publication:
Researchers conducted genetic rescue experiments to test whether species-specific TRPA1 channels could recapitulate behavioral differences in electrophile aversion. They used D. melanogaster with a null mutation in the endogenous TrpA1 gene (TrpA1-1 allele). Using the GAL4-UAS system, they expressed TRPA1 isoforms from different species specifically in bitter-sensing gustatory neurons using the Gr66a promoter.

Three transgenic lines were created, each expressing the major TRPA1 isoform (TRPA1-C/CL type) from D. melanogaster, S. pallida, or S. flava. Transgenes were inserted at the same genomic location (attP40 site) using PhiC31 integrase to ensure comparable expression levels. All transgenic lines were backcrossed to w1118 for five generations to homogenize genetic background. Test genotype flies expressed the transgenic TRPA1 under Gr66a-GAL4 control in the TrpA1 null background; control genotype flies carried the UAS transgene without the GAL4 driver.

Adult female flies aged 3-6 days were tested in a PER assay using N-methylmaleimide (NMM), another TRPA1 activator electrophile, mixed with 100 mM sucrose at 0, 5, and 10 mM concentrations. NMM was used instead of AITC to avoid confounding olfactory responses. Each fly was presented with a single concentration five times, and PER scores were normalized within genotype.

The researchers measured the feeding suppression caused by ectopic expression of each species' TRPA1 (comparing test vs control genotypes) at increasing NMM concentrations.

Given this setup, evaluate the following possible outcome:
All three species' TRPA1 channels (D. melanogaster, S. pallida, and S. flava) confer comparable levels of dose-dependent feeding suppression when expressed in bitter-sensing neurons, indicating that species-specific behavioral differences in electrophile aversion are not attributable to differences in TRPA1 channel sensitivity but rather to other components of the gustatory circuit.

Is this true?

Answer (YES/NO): NO